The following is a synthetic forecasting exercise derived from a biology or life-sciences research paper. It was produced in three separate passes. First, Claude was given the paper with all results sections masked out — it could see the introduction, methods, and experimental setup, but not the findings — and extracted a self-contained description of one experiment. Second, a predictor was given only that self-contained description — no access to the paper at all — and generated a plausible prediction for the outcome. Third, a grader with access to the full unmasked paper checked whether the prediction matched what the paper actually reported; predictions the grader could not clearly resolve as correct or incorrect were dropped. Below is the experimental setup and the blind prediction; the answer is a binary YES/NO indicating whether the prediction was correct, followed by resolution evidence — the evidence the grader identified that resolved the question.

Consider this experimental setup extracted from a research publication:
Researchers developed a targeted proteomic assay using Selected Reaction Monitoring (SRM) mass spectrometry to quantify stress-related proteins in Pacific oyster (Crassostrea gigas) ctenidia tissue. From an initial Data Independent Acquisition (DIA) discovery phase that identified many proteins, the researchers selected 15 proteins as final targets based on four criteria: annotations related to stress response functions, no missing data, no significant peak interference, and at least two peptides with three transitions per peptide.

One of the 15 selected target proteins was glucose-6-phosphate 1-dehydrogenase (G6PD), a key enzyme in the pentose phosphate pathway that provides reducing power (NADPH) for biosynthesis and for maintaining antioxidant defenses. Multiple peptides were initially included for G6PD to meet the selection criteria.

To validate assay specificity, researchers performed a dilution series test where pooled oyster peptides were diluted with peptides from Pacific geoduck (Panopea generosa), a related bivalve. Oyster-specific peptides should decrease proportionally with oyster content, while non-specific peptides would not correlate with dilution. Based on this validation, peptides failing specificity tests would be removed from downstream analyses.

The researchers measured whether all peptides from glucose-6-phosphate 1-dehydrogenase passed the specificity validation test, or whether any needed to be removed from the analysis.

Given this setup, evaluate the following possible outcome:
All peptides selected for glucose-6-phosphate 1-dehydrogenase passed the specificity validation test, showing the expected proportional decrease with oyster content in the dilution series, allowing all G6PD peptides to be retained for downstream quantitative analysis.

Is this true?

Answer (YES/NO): NO